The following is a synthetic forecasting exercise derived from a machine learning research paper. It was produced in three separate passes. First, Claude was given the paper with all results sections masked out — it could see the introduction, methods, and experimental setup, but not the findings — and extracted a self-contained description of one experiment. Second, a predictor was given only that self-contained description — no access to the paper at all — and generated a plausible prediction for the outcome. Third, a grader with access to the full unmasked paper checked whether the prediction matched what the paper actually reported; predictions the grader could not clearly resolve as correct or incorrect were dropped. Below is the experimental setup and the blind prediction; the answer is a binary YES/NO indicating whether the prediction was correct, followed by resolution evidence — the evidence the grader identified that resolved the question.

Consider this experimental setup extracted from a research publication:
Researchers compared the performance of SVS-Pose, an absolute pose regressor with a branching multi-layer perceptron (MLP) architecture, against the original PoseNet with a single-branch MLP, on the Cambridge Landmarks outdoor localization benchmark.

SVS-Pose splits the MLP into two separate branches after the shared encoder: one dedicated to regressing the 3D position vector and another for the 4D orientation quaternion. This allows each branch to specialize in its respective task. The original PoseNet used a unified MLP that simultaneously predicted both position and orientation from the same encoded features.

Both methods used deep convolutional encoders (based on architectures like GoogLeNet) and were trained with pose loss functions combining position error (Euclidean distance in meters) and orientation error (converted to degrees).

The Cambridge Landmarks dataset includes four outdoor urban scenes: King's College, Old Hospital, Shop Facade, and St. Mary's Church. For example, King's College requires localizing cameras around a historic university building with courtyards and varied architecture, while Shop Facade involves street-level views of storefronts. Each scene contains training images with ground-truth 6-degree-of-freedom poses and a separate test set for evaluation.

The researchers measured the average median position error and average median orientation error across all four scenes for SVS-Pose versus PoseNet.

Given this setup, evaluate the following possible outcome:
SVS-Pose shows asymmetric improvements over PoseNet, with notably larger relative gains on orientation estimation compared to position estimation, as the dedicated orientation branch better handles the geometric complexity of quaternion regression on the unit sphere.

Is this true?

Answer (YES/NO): NO